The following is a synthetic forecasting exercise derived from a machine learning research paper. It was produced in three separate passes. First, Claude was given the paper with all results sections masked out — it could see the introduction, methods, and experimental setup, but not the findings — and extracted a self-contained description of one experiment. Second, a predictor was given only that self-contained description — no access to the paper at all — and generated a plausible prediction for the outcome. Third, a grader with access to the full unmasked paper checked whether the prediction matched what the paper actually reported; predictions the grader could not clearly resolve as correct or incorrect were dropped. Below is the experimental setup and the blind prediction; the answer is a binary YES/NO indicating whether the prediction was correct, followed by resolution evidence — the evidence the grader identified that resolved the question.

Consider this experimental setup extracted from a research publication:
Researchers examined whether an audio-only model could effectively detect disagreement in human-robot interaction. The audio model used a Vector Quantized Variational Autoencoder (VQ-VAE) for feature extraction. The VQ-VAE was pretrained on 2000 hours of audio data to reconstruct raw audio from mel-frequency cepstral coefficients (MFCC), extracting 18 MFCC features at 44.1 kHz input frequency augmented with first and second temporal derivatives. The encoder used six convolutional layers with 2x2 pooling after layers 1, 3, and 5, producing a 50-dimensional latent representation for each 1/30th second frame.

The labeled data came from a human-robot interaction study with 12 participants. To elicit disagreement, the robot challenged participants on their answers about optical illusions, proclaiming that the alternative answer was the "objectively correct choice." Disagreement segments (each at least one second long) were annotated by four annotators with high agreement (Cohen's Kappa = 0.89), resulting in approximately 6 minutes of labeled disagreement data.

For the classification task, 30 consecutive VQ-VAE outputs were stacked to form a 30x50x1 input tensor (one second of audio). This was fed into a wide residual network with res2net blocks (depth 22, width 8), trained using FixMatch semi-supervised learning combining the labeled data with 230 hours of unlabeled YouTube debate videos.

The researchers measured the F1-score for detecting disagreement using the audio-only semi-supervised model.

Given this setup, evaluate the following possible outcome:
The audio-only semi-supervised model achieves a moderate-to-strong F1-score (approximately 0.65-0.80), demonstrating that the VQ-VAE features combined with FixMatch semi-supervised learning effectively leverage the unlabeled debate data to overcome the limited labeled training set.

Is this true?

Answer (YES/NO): NO